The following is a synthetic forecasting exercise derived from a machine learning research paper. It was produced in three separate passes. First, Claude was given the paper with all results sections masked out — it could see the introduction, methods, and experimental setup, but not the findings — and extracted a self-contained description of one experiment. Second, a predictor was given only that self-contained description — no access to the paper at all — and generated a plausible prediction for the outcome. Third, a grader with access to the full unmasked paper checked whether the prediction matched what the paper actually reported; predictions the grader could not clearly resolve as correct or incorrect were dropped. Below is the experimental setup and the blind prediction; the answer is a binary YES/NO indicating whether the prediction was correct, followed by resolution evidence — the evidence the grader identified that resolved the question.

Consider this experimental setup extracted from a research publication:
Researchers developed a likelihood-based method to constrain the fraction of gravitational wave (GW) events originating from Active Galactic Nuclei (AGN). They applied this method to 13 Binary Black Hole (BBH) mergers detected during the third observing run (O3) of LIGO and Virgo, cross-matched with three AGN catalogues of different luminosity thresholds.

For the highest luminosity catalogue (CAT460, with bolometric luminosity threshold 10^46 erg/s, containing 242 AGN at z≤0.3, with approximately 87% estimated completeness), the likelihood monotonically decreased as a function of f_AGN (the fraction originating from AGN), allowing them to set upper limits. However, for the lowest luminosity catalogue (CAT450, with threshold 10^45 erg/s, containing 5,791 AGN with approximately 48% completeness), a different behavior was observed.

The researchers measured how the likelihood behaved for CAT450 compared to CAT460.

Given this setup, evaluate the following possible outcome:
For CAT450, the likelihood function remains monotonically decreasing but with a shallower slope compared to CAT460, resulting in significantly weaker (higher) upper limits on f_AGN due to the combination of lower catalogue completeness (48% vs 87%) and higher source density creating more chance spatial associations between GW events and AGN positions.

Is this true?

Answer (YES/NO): NO